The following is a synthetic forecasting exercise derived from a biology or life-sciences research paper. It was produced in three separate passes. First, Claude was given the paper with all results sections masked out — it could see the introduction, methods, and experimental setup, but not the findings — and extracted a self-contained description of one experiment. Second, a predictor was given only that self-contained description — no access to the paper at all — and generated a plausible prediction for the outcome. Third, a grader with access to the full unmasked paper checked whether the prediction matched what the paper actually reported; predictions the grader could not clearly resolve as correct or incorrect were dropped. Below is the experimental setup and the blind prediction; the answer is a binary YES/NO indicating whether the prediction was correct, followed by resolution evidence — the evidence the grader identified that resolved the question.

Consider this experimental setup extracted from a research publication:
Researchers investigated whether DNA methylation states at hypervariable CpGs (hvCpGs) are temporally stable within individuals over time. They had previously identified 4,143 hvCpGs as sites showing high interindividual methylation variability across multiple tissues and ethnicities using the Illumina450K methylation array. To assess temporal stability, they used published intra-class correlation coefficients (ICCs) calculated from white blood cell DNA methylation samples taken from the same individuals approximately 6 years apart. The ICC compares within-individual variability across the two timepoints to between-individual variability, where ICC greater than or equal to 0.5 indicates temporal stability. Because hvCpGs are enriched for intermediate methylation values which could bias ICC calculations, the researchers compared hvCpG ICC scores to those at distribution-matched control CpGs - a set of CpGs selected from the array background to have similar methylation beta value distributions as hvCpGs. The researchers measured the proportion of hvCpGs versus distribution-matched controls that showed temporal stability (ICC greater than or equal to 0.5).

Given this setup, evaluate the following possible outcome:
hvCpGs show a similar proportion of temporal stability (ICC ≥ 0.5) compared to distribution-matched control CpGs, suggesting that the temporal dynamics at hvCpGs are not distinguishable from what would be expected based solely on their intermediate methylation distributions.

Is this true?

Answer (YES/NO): NO